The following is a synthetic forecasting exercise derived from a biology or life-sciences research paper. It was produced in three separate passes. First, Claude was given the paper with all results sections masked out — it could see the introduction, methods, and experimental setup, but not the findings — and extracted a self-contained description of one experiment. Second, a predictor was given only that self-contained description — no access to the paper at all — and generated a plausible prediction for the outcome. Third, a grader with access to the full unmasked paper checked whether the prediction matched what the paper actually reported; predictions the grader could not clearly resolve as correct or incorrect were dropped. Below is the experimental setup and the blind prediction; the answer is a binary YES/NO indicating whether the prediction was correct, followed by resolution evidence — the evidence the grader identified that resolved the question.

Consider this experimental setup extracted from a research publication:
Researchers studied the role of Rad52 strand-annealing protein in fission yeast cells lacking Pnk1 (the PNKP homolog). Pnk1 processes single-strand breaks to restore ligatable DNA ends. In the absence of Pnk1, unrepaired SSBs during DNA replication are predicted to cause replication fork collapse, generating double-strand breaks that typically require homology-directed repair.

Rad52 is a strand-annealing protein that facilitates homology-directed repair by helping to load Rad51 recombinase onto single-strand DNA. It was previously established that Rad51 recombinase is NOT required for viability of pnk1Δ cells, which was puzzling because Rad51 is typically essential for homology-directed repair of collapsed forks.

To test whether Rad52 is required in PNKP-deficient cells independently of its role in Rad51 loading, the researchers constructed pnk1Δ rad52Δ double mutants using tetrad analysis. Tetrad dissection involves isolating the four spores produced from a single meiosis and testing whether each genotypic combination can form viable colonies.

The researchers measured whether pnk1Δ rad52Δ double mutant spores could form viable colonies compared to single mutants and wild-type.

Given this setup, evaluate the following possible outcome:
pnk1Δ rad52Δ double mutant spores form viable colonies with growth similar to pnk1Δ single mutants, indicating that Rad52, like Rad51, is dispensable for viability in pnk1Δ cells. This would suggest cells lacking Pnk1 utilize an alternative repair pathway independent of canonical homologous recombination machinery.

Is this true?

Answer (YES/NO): NO